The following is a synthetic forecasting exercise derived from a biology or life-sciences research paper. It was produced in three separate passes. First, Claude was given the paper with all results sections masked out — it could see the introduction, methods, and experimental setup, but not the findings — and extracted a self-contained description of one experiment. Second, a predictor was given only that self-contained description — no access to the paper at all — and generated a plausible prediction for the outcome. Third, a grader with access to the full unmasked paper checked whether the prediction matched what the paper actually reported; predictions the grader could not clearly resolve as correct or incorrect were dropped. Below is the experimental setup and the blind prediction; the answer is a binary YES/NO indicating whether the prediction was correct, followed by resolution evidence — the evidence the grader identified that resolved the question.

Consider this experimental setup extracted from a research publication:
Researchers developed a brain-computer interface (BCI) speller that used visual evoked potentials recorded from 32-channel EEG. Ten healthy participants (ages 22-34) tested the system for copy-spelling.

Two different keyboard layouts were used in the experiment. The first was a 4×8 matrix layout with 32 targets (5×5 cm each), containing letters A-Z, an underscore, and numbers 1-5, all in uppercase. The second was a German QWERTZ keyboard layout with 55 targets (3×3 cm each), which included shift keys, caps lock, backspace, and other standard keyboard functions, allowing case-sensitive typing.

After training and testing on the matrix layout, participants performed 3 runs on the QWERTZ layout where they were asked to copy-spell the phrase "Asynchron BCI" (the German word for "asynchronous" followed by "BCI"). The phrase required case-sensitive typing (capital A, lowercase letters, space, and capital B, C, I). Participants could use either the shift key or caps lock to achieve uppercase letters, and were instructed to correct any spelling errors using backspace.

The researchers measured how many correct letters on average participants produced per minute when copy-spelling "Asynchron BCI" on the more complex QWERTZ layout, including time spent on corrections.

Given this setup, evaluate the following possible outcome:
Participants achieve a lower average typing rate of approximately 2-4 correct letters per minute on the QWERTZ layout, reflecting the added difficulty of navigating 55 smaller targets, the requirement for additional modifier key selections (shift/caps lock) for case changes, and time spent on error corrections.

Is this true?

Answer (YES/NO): NO